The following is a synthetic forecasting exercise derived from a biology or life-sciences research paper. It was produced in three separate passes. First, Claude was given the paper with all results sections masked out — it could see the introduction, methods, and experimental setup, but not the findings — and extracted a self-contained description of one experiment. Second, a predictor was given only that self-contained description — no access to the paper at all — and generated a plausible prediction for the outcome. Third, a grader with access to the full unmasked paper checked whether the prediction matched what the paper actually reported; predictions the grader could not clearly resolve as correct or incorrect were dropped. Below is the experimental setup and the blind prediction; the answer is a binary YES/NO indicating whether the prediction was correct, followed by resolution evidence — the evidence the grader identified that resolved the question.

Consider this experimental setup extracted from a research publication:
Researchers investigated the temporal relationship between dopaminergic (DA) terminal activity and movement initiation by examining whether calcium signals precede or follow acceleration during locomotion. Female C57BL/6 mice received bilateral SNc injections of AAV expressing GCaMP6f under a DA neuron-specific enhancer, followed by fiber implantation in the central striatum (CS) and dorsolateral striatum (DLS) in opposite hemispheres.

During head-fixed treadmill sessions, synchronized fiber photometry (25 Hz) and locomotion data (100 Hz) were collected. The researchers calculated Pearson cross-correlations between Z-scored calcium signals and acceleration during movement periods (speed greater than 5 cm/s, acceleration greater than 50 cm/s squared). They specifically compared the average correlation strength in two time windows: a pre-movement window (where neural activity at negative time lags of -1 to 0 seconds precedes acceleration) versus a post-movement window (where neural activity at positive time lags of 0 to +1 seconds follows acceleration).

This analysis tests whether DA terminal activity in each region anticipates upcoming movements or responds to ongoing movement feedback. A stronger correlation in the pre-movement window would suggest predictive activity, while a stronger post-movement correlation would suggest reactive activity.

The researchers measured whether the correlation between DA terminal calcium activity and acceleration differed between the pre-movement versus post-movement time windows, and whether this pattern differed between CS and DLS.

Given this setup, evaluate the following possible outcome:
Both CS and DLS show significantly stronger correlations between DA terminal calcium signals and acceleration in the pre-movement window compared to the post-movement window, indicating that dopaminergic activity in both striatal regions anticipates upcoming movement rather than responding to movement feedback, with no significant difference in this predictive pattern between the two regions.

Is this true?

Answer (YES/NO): NO